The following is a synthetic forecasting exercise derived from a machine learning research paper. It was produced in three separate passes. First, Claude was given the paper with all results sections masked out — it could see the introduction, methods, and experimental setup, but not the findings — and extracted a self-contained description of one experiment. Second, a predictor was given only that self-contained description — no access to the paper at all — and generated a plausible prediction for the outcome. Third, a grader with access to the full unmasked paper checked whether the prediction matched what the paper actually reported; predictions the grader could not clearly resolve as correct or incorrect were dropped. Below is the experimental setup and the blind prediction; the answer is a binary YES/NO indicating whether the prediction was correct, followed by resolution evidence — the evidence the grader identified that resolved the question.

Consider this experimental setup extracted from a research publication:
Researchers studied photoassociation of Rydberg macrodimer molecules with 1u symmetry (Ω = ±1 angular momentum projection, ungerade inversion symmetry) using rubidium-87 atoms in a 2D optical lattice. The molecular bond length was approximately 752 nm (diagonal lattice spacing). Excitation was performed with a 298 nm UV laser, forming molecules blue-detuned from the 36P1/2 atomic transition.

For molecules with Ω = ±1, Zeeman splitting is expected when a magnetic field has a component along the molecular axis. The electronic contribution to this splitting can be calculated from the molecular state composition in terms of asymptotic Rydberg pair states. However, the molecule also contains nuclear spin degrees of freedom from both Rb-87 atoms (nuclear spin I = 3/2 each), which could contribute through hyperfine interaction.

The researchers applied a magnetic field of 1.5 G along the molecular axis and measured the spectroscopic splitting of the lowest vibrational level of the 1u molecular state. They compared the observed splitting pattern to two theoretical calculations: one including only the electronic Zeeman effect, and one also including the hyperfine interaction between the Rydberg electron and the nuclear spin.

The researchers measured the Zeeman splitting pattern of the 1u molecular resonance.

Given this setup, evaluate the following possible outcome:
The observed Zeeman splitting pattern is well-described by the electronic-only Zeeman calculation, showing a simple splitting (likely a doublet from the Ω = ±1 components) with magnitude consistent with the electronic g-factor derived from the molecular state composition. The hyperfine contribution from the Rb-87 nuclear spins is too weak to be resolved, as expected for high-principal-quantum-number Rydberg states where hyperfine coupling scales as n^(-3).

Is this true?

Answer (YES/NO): NO